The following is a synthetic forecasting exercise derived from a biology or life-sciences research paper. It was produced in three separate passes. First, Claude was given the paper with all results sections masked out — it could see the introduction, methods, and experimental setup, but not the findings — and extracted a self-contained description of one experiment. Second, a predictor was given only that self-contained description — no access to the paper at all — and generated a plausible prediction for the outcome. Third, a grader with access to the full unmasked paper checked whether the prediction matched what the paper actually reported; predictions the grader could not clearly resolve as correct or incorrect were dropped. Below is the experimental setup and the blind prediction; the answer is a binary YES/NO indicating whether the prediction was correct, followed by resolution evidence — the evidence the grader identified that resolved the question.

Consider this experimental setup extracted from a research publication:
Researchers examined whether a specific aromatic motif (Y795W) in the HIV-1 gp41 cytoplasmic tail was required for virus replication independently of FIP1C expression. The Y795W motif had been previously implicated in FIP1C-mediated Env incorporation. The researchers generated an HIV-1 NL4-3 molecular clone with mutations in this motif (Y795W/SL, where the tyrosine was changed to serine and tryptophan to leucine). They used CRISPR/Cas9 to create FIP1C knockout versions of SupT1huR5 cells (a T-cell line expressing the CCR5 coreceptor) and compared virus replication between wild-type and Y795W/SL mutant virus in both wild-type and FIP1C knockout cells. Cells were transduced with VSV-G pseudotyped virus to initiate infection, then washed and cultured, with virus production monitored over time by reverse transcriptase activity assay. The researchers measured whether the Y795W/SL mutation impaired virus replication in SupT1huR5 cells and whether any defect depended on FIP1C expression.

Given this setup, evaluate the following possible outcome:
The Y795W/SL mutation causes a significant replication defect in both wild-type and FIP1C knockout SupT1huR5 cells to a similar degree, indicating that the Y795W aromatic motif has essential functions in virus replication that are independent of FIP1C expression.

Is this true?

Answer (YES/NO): YES